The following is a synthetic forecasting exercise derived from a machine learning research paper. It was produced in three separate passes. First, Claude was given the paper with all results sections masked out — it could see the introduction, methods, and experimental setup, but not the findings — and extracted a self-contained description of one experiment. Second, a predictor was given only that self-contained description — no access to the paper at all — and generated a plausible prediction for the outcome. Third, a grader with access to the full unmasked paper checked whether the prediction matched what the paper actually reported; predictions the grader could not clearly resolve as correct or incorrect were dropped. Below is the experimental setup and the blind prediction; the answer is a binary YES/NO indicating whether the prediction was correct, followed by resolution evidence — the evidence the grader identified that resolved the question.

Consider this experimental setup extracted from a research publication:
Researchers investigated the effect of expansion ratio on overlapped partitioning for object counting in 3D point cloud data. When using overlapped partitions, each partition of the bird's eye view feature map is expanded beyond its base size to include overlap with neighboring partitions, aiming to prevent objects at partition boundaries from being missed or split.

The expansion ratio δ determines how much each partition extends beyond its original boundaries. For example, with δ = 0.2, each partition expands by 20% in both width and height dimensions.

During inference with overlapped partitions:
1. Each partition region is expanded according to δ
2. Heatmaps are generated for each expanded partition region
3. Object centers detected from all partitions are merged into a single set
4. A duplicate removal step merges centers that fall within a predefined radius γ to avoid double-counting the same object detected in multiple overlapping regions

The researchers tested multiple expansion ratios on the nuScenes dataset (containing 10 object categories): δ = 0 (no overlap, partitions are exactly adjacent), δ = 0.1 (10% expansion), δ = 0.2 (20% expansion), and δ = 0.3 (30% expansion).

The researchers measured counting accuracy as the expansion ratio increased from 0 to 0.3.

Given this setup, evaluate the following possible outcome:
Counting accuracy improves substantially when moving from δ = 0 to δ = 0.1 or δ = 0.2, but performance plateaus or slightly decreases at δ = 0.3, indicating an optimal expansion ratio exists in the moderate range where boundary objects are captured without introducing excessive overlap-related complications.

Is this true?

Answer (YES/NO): NO